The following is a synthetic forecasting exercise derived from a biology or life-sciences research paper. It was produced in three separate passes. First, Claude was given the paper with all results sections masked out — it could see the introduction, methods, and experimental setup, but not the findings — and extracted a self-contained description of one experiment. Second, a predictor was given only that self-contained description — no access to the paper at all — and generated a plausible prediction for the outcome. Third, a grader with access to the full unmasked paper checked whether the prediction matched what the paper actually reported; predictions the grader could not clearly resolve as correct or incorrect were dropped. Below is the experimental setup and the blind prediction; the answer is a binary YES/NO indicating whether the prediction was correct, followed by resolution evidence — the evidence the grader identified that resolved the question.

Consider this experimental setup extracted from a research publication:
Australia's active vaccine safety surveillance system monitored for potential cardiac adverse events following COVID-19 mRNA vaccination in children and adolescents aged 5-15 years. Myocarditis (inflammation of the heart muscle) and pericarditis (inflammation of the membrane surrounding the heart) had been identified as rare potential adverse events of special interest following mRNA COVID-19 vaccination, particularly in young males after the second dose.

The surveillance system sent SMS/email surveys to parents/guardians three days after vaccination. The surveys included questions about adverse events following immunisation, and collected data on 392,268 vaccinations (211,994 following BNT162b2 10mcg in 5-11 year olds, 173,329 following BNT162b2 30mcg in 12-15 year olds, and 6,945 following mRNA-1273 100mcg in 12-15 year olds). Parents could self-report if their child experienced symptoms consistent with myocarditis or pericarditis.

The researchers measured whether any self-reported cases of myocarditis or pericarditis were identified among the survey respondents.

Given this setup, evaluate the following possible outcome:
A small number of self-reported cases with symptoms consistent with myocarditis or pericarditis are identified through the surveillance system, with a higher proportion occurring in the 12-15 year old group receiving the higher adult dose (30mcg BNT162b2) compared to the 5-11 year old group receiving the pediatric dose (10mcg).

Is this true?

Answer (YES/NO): NO